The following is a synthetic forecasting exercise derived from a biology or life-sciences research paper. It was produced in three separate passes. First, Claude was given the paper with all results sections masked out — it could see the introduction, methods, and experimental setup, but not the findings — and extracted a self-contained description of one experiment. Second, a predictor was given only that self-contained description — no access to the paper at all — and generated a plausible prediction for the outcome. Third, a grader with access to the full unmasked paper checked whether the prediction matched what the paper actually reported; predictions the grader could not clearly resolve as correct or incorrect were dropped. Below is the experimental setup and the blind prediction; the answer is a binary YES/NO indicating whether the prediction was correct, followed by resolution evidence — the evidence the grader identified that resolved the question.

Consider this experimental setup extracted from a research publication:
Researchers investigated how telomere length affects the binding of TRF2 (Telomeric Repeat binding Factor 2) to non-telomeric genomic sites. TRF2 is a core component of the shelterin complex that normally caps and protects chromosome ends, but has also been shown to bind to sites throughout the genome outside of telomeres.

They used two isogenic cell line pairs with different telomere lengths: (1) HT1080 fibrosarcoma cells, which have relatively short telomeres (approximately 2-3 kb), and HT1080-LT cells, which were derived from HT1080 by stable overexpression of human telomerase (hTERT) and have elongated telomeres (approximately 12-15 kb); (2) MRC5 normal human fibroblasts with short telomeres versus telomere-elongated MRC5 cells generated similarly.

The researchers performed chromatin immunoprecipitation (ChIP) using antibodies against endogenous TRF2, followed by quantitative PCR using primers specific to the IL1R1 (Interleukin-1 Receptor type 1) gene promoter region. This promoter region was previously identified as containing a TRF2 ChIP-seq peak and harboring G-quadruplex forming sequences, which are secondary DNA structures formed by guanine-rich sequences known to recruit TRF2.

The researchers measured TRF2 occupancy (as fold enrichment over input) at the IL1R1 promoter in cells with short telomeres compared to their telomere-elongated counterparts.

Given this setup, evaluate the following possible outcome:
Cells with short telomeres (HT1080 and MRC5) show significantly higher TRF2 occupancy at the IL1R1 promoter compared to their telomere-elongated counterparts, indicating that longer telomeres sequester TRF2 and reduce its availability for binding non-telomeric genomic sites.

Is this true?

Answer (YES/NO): YES